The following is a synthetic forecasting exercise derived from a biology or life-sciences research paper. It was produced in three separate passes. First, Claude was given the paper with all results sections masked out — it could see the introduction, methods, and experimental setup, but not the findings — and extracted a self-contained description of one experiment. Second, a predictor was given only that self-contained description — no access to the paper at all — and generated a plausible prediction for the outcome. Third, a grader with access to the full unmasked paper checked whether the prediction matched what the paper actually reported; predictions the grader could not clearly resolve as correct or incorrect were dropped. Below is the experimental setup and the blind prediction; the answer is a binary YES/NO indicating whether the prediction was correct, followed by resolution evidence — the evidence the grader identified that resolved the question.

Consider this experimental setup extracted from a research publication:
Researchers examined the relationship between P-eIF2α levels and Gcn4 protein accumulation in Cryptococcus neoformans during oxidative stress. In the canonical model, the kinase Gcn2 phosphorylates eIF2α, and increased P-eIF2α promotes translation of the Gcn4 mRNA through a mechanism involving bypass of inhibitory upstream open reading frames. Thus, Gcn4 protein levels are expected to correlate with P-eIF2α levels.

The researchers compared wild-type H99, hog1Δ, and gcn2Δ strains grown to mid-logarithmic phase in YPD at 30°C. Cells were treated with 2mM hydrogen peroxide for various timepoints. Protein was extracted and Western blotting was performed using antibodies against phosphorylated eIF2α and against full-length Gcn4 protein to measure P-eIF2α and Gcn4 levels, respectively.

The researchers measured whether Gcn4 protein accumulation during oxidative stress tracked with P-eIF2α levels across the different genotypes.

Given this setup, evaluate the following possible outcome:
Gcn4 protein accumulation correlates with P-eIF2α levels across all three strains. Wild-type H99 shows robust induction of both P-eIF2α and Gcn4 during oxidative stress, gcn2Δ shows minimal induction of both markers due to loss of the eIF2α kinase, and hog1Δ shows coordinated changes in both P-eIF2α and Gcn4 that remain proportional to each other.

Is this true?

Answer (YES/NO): NO